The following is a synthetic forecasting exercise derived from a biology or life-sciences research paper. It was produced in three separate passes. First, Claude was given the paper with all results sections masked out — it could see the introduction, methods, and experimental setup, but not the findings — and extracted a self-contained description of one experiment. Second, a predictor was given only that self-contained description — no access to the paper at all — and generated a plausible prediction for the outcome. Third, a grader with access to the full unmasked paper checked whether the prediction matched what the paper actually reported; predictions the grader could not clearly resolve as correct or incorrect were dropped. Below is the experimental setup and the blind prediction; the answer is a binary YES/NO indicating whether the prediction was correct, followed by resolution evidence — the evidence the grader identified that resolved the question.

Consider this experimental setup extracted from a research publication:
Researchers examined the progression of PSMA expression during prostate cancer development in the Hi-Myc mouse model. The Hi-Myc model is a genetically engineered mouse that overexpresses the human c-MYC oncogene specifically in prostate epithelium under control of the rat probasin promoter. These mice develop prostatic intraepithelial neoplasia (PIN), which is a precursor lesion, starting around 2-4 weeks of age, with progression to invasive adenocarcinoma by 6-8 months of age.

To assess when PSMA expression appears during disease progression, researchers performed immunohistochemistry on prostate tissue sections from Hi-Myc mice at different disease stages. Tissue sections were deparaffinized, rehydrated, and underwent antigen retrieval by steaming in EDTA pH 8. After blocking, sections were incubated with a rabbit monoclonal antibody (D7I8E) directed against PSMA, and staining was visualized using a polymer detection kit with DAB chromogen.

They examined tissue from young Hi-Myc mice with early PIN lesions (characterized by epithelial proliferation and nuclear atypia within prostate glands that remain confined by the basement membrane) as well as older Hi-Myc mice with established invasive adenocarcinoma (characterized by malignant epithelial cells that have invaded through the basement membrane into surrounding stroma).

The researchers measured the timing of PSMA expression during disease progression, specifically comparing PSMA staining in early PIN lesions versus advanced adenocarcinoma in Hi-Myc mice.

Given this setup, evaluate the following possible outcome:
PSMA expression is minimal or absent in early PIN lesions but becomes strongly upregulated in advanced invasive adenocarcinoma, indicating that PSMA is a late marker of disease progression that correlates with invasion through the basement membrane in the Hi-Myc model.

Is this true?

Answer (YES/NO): NO